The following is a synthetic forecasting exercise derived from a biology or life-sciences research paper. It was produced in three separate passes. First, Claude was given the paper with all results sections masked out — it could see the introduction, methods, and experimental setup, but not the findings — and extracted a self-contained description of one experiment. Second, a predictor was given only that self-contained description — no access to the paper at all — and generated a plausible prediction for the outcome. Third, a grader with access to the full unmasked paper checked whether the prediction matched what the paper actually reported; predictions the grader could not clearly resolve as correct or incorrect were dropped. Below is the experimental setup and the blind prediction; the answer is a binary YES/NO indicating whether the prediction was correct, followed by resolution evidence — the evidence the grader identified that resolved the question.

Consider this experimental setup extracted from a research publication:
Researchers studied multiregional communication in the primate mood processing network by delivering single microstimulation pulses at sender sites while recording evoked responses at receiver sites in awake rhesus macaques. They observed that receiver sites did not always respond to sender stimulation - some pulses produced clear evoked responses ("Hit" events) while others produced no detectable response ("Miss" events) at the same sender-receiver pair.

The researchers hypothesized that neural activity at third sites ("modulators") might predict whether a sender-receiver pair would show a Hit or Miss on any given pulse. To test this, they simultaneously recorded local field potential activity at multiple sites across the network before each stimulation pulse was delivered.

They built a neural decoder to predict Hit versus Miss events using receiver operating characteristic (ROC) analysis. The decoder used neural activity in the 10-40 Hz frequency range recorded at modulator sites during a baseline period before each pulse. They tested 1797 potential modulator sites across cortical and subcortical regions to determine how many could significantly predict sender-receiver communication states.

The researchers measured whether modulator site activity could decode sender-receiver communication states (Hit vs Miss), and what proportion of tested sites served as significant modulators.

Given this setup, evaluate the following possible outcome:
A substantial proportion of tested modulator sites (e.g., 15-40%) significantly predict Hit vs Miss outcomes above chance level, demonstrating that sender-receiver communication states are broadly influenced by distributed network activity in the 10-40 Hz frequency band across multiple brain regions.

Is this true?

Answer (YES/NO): NO